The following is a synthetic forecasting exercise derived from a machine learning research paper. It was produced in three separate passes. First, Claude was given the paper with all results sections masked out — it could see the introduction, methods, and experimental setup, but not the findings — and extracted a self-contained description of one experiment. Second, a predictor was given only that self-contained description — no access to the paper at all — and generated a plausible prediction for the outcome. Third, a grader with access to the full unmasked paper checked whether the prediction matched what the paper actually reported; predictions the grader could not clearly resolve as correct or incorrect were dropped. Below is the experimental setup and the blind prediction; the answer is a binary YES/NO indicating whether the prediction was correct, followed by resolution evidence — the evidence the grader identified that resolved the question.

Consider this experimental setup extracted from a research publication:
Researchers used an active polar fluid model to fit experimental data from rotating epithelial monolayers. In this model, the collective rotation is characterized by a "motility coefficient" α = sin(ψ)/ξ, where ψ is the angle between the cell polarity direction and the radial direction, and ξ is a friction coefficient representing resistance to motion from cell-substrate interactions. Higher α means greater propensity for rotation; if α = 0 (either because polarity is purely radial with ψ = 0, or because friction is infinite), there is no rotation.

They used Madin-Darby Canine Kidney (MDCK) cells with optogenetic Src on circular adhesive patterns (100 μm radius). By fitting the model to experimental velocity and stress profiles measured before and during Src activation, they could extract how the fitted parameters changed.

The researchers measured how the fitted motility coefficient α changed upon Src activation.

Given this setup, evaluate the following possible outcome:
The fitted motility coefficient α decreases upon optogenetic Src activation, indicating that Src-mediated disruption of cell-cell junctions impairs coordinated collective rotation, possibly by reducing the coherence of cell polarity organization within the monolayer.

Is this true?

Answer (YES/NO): NO